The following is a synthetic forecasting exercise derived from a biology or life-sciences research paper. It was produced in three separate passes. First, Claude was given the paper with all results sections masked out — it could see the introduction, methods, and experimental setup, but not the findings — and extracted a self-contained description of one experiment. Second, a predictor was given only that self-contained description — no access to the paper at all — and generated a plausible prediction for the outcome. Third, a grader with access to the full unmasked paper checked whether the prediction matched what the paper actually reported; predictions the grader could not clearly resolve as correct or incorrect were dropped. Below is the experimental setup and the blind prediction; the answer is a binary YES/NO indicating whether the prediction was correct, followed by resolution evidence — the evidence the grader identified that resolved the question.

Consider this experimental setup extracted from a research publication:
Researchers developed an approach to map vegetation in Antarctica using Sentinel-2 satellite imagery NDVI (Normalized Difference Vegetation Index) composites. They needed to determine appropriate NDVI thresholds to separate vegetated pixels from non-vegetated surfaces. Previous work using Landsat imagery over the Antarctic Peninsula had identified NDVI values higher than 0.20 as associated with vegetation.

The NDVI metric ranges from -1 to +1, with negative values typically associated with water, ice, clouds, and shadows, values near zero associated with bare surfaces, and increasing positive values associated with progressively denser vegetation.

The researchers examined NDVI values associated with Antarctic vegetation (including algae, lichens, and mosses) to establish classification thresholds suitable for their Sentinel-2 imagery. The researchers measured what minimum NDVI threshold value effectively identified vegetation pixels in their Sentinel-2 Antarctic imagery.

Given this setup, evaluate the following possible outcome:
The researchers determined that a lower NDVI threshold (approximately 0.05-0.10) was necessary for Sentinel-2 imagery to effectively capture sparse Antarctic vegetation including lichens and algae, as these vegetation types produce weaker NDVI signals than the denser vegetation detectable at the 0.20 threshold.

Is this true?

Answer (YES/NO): NO